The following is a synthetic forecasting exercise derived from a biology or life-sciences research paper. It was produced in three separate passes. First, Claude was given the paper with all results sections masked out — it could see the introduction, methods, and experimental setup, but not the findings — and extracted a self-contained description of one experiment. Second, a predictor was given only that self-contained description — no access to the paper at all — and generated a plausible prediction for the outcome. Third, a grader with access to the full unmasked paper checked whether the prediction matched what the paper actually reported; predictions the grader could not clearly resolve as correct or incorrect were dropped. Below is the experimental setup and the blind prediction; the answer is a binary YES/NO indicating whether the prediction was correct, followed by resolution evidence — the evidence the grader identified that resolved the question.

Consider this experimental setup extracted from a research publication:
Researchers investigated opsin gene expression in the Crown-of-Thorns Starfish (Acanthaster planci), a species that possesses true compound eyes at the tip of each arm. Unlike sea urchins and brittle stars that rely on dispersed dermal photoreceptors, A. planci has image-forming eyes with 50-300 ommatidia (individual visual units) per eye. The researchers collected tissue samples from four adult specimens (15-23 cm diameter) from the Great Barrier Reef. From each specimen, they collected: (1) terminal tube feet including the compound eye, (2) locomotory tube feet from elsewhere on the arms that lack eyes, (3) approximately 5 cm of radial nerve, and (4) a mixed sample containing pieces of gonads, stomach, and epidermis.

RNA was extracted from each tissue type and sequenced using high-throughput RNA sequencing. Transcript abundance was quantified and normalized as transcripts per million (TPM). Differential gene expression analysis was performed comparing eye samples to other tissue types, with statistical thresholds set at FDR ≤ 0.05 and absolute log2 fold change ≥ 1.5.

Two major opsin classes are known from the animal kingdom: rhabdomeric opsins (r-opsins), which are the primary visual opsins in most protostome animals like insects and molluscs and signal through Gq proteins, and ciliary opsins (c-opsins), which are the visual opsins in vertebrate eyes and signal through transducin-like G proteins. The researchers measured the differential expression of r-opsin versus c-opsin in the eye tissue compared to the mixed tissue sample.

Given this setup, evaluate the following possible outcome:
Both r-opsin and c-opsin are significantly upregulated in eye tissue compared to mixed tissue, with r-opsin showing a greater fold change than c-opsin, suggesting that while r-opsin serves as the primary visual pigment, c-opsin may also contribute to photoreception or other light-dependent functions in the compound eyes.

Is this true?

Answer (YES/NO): NO